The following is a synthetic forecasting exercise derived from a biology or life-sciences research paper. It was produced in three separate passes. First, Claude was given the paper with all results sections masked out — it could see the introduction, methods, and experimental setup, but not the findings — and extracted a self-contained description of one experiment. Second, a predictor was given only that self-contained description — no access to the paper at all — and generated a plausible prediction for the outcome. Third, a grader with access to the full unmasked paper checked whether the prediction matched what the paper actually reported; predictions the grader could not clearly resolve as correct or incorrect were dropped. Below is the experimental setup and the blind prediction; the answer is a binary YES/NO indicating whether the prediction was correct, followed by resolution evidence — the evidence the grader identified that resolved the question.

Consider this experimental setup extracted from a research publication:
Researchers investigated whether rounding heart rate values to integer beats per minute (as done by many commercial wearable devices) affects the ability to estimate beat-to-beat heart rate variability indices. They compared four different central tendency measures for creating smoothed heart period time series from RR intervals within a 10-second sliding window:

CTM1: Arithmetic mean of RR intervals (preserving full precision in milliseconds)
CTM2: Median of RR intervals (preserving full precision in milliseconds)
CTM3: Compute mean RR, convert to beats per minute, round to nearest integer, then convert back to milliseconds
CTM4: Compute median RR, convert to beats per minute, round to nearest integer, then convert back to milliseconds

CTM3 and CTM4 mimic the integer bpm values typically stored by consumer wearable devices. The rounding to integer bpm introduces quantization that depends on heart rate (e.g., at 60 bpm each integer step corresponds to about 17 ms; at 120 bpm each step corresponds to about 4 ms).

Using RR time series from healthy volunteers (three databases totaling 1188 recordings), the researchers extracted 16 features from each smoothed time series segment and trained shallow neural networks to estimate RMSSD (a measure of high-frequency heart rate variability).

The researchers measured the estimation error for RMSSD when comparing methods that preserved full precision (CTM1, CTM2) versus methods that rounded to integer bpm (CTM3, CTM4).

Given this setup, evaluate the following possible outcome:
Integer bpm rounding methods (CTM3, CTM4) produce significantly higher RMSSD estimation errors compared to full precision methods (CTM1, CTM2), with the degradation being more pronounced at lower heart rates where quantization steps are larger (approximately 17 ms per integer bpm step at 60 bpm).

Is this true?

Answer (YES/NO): NO